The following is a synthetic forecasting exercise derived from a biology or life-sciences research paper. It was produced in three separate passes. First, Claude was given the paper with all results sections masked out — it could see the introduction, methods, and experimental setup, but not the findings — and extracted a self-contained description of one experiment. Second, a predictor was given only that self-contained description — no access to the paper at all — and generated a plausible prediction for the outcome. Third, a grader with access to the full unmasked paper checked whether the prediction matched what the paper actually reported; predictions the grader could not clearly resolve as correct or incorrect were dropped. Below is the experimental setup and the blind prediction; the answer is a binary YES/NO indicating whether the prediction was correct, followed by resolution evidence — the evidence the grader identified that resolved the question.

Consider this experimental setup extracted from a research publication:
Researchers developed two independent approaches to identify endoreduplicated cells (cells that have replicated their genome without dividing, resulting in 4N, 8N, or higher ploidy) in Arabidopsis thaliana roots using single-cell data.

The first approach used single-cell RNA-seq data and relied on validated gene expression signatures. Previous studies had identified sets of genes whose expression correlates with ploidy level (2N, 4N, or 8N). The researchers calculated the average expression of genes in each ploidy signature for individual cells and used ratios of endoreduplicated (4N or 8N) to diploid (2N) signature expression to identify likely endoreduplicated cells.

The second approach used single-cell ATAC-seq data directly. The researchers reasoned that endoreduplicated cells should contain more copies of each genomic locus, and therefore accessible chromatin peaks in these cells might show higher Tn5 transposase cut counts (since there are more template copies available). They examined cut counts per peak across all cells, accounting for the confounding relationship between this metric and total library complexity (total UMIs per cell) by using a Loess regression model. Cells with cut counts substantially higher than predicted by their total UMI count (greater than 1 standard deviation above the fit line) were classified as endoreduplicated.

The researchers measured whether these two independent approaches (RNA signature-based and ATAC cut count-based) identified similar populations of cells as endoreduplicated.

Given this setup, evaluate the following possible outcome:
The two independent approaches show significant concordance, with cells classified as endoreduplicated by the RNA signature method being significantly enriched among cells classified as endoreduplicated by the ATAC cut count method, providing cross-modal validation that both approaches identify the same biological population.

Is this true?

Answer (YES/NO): YES